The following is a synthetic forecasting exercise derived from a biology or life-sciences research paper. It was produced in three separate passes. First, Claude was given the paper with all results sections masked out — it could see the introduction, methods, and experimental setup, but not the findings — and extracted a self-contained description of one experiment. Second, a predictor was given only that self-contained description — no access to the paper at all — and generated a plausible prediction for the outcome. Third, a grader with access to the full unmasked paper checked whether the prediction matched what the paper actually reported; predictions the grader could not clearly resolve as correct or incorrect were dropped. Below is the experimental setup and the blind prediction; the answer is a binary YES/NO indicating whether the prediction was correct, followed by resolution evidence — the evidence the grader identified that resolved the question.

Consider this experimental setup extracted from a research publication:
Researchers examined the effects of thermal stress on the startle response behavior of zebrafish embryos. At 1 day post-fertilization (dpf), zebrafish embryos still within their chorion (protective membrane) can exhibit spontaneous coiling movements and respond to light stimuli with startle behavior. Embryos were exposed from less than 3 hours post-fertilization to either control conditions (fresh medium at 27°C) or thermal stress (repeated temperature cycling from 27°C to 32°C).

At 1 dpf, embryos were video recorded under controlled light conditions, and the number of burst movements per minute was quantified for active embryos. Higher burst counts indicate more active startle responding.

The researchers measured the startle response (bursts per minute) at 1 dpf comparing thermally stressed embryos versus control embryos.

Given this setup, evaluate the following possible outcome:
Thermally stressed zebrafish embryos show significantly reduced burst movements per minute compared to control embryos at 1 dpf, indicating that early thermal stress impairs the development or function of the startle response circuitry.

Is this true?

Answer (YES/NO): YES